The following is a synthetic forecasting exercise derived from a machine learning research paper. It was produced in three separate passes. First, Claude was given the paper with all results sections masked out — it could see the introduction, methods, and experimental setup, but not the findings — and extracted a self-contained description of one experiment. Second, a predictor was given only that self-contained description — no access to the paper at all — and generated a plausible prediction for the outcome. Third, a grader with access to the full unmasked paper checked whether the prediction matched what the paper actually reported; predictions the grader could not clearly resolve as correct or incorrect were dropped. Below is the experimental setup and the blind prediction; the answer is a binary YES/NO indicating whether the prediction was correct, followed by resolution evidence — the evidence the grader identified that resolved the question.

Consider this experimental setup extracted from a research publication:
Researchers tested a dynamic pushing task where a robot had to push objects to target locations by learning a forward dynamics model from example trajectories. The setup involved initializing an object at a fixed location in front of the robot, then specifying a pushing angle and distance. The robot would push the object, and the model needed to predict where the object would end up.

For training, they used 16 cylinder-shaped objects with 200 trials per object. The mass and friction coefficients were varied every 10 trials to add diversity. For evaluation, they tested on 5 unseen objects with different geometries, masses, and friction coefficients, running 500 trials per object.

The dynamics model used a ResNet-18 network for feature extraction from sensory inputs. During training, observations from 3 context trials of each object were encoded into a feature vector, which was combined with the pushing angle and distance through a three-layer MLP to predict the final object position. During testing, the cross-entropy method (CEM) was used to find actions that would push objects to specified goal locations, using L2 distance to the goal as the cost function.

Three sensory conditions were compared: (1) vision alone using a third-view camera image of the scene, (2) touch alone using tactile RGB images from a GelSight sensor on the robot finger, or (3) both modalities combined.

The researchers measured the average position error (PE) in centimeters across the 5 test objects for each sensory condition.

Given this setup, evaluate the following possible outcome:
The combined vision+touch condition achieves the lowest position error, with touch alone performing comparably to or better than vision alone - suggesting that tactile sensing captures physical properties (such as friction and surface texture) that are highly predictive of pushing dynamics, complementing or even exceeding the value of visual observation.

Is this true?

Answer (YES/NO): NO